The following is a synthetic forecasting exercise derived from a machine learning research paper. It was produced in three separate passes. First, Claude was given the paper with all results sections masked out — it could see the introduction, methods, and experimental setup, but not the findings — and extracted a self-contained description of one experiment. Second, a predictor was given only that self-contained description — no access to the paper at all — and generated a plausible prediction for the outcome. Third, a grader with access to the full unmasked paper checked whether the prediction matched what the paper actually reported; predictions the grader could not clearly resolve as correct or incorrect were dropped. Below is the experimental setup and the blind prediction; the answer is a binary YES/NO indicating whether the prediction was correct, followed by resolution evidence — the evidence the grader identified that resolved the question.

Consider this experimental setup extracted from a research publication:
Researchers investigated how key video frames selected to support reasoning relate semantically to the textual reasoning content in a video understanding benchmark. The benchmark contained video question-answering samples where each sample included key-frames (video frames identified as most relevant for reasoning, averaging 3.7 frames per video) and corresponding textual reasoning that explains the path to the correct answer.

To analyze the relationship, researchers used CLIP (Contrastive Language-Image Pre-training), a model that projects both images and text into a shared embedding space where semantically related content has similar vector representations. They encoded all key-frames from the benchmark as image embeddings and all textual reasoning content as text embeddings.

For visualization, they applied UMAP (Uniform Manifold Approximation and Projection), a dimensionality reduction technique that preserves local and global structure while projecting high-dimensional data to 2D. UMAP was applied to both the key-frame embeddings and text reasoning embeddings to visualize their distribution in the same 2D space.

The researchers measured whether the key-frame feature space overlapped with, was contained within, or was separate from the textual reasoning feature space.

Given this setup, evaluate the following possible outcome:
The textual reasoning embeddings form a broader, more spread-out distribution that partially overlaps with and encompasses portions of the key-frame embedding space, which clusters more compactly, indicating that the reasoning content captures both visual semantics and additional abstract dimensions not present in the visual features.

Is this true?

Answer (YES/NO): NO